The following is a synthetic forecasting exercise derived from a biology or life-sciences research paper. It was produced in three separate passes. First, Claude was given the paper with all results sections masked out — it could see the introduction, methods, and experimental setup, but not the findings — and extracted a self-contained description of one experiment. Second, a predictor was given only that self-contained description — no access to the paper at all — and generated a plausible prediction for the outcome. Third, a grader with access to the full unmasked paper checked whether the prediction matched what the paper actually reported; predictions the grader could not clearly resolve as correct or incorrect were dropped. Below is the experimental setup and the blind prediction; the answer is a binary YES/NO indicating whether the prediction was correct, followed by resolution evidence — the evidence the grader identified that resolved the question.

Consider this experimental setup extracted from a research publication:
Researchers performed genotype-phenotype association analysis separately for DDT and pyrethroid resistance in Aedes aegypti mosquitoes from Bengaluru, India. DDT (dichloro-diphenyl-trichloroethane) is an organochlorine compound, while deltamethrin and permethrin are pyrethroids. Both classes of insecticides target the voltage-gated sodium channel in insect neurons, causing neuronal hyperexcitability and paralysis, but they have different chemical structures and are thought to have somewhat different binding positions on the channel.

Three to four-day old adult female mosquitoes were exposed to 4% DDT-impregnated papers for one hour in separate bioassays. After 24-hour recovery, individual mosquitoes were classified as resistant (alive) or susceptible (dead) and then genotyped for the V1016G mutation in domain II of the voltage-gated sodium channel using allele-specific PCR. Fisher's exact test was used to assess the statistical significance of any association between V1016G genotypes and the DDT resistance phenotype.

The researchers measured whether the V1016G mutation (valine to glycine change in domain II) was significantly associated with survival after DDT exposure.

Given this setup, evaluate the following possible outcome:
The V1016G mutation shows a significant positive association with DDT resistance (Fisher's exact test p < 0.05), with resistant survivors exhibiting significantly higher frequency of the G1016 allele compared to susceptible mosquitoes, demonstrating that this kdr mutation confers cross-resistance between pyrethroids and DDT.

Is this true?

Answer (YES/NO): NO